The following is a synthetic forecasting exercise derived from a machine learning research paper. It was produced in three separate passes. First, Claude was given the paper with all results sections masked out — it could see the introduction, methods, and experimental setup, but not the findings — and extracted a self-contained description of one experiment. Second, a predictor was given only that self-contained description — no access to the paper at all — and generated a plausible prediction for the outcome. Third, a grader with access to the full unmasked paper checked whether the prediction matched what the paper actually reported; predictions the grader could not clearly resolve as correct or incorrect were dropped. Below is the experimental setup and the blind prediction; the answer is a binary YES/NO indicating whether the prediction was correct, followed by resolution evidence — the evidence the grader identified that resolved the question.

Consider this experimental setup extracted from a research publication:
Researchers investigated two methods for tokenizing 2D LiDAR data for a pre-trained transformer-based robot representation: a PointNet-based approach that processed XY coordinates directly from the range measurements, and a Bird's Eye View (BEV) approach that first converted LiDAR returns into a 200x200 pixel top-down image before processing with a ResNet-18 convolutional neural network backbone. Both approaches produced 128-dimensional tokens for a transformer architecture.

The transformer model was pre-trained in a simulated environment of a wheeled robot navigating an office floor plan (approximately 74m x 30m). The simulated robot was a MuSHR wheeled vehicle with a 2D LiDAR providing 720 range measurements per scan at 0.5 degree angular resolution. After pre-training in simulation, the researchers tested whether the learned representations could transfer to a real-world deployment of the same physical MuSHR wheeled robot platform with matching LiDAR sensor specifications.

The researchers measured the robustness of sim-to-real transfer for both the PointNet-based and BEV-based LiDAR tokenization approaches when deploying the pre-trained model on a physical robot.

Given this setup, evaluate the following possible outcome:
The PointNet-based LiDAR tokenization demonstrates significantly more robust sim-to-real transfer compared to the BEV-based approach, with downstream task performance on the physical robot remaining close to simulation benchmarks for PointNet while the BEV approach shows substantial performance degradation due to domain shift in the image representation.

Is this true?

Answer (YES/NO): NO